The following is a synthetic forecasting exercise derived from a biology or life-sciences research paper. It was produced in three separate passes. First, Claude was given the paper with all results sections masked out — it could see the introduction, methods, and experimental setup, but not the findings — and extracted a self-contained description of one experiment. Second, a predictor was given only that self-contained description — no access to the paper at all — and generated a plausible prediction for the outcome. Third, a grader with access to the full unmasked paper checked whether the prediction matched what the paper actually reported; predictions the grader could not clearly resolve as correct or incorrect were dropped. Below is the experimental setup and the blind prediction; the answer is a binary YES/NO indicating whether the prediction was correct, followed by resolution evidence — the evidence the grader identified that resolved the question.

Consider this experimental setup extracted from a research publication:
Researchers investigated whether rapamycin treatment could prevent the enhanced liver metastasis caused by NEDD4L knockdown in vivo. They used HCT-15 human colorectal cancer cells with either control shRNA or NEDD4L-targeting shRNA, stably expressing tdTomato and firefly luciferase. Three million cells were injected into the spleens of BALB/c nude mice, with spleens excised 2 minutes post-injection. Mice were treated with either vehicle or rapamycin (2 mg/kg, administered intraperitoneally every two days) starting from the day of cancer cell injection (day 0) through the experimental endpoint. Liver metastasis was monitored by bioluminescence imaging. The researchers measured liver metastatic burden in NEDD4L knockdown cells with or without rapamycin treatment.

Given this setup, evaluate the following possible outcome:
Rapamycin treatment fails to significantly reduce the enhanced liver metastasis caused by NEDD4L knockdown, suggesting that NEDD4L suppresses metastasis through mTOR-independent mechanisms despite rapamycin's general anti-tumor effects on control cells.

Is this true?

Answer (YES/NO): NO